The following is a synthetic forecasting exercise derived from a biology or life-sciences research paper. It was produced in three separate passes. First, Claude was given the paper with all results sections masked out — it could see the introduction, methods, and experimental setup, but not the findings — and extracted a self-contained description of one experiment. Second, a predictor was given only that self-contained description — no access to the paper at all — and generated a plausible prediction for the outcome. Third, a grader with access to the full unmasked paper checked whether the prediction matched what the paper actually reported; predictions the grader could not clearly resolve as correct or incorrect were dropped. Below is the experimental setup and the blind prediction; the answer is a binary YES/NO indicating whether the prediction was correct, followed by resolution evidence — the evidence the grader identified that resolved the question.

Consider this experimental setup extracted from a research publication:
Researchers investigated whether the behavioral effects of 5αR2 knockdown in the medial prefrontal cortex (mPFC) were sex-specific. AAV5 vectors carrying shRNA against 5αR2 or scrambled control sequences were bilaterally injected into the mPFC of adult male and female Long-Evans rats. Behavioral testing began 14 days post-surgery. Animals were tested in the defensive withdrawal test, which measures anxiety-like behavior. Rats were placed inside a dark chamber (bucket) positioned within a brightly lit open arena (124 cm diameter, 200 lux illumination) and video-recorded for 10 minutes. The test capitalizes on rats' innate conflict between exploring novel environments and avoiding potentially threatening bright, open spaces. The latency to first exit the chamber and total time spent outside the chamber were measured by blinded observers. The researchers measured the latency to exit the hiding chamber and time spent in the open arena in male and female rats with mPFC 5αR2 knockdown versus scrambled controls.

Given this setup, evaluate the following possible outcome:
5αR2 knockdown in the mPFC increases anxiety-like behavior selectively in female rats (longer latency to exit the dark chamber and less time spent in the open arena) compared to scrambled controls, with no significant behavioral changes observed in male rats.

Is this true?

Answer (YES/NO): NO